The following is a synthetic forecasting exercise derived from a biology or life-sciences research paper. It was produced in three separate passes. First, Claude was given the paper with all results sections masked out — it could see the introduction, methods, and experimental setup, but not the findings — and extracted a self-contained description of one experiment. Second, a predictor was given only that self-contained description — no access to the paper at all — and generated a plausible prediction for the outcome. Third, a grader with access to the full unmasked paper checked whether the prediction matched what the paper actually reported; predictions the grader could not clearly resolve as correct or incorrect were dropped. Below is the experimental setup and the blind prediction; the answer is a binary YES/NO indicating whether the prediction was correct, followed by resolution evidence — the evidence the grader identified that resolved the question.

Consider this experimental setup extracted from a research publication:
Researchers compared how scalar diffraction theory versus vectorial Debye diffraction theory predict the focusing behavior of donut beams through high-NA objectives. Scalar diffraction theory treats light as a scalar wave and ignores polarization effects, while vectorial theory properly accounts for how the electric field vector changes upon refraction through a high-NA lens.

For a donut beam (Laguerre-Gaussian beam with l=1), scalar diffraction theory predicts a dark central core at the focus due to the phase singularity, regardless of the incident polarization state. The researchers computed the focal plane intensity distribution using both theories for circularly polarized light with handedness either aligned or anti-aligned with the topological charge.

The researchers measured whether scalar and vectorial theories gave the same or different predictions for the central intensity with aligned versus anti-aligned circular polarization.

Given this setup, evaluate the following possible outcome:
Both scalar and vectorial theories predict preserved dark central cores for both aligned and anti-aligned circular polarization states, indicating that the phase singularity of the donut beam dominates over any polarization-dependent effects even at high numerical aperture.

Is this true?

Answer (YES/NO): NO